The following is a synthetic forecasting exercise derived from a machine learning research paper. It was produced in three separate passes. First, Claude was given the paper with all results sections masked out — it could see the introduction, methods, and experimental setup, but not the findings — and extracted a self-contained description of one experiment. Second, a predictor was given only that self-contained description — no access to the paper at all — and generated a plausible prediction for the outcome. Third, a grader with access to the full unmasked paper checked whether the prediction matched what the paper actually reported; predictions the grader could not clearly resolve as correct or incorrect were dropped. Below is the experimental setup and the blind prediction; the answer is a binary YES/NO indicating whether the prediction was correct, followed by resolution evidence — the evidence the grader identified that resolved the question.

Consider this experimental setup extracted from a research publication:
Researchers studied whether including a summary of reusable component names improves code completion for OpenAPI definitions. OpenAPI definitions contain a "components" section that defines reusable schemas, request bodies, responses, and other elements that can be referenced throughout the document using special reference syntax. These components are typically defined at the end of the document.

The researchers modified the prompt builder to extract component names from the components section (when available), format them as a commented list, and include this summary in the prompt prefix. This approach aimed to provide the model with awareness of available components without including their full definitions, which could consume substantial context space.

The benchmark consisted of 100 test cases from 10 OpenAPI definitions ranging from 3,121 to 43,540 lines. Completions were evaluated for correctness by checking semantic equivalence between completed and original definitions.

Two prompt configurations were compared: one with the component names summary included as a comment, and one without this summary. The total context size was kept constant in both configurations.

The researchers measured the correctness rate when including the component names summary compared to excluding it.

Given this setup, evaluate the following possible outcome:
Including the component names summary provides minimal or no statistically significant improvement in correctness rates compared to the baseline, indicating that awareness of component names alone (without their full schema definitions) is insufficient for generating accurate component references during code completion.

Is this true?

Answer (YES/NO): NO